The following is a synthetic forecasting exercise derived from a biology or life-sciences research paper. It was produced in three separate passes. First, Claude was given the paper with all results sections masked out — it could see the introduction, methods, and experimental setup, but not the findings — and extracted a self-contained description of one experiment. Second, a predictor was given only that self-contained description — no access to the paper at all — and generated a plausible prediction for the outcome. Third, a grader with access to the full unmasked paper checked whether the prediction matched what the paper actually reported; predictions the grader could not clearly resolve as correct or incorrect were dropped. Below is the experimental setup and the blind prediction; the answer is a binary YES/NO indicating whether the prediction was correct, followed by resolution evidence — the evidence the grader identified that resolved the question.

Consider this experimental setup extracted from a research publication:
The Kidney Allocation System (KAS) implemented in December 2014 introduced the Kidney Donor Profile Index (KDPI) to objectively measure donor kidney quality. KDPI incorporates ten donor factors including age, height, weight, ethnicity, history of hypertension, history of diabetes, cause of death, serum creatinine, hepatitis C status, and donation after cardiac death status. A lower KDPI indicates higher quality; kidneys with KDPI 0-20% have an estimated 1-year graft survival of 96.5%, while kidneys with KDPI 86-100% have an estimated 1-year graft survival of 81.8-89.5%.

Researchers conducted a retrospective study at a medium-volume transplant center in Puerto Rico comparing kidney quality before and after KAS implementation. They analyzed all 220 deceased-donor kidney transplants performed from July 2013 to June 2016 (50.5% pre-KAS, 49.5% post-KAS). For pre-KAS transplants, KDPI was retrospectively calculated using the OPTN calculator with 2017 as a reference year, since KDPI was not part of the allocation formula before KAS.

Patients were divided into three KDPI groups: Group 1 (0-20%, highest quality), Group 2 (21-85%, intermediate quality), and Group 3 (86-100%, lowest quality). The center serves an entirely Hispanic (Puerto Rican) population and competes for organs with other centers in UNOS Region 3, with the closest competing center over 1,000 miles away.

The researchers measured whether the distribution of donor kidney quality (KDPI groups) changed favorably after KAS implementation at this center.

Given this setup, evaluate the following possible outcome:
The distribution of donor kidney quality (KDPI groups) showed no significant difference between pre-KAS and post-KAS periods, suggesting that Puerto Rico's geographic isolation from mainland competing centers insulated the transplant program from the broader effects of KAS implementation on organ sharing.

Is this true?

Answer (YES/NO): YES